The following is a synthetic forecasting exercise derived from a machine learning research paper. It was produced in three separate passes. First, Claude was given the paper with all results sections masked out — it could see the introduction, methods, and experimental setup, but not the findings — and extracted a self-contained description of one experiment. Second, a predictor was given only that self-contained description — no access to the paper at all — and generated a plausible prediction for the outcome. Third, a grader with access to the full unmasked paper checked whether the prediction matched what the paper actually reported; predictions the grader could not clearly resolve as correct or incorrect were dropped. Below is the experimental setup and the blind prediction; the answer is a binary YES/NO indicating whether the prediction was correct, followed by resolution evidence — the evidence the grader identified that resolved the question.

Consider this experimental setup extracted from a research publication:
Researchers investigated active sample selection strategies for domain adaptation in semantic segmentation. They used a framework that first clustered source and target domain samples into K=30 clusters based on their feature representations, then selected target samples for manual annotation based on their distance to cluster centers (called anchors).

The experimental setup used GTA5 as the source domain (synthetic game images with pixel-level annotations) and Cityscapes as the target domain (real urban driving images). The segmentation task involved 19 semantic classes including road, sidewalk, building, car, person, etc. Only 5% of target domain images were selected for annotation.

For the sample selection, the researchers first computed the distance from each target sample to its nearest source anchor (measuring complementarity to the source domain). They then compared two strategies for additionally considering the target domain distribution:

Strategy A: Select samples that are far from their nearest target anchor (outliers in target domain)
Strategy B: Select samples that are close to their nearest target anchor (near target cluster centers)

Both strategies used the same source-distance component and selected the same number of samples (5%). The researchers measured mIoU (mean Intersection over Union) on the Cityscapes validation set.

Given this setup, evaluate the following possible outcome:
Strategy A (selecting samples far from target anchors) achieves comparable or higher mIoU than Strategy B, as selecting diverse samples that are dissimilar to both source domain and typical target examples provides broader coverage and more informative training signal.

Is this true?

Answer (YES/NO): YES